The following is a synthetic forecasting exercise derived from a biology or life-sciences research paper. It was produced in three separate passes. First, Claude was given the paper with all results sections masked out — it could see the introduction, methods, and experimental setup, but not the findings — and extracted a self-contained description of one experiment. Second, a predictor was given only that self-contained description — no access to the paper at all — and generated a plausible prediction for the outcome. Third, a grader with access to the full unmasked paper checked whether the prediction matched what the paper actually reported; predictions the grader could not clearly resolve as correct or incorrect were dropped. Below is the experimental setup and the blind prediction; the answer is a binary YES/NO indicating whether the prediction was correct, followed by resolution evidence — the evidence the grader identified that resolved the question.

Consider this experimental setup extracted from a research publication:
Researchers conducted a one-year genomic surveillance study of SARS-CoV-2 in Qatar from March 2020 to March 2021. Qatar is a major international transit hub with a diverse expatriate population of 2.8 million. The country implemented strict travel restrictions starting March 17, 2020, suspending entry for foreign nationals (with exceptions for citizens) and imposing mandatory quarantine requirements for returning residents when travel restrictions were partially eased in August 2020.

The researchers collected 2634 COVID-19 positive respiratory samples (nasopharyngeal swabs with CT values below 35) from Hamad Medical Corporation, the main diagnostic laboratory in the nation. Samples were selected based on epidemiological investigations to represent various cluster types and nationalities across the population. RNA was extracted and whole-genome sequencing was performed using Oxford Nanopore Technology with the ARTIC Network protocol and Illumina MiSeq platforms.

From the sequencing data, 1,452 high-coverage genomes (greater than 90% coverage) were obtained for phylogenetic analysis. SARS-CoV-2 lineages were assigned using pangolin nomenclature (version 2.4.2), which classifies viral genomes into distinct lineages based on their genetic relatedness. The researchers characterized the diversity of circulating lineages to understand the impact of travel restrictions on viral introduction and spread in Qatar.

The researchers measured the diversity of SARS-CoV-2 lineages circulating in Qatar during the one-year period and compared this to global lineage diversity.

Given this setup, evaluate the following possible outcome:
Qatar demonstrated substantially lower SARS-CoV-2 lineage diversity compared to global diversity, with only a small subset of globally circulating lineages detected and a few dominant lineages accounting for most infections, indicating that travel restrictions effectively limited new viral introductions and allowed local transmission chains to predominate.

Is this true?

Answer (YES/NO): NO